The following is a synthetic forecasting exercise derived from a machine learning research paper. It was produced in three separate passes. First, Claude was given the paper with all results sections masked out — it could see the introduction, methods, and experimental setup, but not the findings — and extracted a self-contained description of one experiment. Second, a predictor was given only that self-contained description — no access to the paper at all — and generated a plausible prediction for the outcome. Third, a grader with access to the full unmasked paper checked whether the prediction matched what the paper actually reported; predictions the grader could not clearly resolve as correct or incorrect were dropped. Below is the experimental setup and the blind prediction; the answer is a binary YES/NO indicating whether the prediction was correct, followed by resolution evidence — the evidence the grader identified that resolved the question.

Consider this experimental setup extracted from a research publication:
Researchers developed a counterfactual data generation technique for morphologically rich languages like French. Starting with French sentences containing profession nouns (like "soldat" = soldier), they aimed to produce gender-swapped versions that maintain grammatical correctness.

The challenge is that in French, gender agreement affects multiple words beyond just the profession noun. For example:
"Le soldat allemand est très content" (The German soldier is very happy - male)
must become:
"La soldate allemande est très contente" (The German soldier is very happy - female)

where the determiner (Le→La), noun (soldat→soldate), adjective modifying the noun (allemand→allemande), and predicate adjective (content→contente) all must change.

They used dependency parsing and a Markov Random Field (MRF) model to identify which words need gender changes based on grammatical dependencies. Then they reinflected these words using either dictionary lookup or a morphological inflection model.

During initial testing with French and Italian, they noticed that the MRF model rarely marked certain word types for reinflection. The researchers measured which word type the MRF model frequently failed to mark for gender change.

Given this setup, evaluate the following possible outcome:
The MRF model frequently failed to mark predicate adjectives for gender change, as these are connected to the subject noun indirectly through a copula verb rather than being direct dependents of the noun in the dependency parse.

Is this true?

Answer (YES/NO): NO